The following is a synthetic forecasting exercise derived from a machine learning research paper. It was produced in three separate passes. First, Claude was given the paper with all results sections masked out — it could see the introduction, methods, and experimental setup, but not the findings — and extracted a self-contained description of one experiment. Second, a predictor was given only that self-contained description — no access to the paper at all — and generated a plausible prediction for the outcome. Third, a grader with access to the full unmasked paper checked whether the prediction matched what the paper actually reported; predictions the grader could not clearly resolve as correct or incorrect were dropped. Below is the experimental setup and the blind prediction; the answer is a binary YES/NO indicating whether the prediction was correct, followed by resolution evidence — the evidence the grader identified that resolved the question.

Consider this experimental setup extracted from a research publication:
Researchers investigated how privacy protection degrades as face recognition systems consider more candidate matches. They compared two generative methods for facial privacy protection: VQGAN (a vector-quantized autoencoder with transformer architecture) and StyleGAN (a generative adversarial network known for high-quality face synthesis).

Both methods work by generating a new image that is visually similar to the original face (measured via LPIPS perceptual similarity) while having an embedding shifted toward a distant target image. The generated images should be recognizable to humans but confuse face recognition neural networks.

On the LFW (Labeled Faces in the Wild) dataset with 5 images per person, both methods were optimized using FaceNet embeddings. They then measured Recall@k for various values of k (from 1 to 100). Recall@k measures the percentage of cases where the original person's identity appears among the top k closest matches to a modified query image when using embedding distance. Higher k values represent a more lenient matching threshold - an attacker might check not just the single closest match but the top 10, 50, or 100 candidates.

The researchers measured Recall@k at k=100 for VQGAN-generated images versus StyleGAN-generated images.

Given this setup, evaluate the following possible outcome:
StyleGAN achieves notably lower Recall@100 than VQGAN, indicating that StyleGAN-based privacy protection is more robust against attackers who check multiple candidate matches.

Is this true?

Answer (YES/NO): NO